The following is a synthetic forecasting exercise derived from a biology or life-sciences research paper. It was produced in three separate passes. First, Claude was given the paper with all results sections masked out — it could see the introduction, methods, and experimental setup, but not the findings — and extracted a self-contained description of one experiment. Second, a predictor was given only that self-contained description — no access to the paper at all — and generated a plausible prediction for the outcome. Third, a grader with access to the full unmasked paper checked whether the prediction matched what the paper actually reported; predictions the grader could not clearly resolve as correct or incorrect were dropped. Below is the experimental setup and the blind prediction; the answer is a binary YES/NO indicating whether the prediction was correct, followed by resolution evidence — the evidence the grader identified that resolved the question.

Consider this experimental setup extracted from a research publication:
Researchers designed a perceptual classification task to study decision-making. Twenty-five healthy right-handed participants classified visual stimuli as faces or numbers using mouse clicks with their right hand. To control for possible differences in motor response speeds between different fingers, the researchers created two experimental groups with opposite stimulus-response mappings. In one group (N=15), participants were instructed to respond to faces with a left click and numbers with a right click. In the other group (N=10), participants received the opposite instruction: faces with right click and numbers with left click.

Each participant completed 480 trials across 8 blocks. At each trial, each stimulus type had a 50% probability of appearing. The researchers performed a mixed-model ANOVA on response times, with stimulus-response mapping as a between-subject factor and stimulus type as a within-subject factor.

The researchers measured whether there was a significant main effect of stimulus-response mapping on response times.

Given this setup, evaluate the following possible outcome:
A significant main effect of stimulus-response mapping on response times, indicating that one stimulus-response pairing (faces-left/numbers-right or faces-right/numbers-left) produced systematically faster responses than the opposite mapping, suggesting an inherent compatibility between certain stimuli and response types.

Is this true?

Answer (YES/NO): NO